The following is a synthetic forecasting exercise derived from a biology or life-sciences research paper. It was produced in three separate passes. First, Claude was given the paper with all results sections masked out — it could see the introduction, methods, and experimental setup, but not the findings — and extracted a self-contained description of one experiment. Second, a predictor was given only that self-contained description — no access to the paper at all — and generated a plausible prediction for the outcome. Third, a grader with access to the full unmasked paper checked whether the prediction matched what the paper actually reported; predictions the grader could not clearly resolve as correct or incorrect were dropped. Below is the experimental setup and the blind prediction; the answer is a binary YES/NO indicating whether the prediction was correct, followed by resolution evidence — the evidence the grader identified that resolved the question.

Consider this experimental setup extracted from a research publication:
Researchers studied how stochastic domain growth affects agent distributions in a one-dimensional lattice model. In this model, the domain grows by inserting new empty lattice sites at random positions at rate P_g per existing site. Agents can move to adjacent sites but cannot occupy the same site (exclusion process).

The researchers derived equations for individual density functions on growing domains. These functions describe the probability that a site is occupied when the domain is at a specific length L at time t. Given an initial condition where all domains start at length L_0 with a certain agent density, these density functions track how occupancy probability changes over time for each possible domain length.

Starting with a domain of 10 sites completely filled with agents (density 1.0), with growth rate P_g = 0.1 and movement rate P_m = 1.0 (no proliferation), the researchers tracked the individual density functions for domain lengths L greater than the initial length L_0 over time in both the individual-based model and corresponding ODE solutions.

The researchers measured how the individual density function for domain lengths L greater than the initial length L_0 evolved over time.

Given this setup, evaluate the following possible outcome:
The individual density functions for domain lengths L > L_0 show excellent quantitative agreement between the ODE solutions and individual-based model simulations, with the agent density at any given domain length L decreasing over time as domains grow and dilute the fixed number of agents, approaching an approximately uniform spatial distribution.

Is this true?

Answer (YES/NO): NO